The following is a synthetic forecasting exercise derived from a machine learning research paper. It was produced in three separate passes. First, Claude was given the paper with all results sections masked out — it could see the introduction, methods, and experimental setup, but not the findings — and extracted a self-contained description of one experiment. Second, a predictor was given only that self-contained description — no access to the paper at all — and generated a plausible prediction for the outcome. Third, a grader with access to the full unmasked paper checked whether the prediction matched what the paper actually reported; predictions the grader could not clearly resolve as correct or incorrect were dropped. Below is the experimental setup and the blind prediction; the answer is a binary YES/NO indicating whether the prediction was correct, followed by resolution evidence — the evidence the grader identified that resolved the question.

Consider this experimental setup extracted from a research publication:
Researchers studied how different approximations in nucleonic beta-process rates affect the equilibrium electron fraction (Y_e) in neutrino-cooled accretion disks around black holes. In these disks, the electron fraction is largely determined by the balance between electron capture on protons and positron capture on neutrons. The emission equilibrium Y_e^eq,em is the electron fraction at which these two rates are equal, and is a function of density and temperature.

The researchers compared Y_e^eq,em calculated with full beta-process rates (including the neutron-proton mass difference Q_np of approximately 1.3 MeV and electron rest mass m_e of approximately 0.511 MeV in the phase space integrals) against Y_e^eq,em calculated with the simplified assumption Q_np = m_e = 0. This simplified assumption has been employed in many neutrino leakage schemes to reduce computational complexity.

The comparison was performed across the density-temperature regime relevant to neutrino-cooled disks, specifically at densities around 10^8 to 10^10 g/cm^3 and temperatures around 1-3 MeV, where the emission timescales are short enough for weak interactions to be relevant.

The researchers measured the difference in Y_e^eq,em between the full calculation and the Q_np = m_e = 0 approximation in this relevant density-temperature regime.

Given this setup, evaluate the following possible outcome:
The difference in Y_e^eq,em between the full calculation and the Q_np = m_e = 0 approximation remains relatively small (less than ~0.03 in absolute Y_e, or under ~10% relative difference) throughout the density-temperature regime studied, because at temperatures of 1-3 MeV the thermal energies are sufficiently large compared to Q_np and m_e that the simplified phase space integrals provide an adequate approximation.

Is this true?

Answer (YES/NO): NO